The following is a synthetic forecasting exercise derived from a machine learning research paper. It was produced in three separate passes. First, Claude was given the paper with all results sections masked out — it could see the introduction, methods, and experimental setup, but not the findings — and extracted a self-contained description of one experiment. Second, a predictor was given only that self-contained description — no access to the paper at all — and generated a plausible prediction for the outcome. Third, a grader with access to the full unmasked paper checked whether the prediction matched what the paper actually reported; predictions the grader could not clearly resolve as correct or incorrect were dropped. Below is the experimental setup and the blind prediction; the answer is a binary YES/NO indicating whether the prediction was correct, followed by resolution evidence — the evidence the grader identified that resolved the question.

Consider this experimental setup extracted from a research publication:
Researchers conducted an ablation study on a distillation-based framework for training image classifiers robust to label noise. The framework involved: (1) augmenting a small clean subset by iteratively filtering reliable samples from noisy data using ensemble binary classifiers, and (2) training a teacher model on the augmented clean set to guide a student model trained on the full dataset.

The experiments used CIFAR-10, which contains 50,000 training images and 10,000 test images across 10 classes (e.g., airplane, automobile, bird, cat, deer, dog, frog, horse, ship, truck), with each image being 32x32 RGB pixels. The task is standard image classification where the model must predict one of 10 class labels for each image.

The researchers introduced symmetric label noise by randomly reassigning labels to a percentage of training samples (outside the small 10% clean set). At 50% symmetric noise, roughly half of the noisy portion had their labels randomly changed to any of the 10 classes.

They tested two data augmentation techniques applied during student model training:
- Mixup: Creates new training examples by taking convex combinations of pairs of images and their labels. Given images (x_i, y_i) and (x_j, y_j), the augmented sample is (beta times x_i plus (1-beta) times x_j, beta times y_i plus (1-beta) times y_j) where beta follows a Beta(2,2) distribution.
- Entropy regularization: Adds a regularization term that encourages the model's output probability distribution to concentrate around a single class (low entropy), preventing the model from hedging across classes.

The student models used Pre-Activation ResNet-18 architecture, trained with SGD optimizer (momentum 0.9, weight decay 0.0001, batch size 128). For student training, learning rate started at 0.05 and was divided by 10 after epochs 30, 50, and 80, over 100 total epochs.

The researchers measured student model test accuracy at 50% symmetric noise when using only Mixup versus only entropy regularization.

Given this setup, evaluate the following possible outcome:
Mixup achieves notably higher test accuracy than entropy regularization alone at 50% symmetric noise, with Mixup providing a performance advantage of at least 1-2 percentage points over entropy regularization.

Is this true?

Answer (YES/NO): YES